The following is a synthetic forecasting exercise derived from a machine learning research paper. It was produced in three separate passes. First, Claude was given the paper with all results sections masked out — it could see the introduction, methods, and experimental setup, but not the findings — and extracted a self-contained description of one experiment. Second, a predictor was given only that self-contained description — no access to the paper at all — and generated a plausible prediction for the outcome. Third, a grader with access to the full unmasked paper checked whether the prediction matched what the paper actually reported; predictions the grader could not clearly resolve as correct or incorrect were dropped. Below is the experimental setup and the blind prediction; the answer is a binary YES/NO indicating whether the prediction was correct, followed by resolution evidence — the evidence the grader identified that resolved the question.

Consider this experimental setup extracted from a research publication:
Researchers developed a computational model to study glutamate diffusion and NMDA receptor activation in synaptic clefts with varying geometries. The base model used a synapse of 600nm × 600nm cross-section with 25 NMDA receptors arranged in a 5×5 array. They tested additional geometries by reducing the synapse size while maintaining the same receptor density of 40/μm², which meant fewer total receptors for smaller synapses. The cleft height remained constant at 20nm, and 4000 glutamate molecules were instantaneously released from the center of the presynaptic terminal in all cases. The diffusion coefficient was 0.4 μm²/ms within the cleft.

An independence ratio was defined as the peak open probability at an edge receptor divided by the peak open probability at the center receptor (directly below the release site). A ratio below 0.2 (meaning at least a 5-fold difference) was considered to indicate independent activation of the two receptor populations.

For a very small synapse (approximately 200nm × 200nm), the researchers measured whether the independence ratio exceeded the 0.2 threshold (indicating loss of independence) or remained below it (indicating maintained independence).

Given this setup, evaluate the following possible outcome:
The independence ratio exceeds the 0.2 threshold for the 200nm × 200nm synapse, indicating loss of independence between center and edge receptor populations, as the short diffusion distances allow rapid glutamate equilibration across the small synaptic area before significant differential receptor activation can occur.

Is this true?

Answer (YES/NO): YES